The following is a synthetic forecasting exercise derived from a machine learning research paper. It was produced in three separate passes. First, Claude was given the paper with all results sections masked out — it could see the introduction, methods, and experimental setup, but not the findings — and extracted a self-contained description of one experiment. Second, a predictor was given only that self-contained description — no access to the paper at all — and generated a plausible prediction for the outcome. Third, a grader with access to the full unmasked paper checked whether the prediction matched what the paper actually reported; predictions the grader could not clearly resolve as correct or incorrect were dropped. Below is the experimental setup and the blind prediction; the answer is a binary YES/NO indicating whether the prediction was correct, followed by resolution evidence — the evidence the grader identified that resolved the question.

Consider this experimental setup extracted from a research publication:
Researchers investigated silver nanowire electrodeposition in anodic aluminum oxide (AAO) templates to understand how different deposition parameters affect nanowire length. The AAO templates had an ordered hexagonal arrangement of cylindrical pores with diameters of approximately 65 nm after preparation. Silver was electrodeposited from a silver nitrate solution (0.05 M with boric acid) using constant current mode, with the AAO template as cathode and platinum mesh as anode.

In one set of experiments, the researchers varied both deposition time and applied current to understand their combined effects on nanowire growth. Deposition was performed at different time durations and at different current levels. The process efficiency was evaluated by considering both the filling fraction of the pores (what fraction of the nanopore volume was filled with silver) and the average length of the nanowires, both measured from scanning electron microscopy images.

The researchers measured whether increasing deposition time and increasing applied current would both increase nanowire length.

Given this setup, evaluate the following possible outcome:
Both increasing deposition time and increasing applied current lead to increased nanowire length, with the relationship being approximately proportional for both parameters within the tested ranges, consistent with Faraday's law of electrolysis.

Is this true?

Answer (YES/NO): NO